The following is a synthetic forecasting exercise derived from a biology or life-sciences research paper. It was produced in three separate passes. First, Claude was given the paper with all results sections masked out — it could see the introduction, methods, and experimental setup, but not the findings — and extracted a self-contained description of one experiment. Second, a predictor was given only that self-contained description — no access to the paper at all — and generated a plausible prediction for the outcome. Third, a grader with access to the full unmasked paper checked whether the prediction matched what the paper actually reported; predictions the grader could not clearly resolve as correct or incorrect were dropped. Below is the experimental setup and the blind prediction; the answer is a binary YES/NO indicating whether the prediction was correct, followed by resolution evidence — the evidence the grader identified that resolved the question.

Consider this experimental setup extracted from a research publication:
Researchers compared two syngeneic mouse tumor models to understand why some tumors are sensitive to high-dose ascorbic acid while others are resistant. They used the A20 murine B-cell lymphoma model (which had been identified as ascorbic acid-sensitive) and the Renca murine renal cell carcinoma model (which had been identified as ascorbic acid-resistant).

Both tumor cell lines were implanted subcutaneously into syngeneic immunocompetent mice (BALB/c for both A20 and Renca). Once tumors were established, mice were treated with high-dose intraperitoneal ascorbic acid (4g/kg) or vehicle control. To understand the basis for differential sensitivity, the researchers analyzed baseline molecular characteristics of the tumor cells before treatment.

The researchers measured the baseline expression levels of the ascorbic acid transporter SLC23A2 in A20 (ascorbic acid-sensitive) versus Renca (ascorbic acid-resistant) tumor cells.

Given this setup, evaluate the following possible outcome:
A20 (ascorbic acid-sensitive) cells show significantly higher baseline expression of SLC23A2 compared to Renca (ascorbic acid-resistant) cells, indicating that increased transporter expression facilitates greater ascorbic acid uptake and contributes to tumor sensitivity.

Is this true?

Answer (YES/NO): NO